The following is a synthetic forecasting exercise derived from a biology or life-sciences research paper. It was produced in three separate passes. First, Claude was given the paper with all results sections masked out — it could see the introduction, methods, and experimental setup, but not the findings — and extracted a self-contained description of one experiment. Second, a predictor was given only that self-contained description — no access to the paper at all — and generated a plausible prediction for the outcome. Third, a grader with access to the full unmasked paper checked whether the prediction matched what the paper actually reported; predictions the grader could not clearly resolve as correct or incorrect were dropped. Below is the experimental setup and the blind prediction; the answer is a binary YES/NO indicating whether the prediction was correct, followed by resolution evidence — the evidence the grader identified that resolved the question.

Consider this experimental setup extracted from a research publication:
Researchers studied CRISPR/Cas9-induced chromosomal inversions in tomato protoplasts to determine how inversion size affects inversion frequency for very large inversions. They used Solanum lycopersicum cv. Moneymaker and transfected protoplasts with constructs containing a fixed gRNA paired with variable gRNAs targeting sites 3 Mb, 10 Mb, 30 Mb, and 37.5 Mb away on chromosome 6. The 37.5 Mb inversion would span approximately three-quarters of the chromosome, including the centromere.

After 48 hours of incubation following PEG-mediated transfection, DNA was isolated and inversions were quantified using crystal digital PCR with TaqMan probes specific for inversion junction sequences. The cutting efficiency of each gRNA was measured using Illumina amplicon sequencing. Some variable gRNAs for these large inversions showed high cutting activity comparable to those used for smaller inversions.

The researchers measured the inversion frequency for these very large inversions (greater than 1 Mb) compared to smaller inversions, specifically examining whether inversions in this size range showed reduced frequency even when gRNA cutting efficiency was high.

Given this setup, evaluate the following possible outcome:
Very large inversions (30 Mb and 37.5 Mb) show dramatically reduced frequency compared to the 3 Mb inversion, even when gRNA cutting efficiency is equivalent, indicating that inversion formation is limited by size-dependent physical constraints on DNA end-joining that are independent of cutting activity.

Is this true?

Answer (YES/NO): NO